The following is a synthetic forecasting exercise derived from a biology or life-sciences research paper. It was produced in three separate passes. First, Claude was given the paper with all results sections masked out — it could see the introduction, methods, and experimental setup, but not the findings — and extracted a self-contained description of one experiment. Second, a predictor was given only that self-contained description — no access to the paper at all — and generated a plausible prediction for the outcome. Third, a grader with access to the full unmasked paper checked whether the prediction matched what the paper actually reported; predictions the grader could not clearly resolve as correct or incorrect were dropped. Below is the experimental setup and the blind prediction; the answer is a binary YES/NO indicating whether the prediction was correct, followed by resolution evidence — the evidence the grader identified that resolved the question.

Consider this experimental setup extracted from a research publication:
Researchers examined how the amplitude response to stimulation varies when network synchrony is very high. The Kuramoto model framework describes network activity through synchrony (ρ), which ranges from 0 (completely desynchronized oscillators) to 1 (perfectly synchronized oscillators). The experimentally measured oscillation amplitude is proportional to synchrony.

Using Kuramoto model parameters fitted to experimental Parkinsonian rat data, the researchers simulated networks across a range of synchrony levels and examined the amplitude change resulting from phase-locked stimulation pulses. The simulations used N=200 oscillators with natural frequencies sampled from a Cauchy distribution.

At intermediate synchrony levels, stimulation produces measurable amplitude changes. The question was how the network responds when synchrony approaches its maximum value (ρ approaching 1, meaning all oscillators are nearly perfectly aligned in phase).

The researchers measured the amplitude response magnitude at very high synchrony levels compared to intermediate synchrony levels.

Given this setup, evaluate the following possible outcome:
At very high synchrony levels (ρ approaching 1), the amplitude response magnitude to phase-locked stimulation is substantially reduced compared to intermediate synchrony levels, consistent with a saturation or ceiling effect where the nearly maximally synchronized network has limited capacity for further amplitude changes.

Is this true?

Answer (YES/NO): YES